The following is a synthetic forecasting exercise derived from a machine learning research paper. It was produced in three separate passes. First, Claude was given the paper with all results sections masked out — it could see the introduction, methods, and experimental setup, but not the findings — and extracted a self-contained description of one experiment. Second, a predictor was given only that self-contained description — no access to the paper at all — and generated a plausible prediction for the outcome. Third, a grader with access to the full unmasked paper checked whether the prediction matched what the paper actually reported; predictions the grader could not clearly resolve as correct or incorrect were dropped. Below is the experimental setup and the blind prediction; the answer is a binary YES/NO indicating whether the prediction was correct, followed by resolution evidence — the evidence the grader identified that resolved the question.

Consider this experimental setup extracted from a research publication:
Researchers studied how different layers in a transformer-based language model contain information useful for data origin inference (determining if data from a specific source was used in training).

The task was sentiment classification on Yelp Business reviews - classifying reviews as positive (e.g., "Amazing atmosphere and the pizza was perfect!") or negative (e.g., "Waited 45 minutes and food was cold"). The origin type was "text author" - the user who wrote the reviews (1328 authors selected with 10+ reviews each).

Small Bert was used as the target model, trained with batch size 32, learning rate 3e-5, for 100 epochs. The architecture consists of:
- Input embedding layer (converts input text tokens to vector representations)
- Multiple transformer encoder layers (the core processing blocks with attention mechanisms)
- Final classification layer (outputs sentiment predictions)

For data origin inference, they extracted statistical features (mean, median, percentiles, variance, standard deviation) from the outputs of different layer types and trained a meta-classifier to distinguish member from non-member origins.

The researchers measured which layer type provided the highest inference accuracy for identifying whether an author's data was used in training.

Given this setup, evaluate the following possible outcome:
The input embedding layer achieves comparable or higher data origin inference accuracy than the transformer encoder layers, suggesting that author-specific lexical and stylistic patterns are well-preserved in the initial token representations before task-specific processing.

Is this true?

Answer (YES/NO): YES